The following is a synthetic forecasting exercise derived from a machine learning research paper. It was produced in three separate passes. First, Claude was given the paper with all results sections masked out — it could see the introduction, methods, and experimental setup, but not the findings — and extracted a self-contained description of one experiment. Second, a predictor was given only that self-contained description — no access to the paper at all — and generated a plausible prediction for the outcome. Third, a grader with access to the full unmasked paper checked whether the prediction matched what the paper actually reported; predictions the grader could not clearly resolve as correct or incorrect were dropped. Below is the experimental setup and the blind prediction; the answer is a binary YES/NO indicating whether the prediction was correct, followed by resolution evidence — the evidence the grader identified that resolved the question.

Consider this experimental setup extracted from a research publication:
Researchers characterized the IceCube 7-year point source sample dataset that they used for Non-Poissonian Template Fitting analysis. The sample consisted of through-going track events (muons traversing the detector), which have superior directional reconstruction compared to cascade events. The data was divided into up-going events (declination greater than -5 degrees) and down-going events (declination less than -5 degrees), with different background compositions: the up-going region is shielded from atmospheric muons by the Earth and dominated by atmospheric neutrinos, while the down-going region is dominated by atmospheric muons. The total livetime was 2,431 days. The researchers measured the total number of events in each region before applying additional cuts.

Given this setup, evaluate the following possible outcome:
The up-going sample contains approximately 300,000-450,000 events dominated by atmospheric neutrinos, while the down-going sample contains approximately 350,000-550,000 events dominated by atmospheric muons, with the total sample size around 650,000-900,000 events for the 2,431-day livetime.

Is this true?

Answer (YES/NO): NO